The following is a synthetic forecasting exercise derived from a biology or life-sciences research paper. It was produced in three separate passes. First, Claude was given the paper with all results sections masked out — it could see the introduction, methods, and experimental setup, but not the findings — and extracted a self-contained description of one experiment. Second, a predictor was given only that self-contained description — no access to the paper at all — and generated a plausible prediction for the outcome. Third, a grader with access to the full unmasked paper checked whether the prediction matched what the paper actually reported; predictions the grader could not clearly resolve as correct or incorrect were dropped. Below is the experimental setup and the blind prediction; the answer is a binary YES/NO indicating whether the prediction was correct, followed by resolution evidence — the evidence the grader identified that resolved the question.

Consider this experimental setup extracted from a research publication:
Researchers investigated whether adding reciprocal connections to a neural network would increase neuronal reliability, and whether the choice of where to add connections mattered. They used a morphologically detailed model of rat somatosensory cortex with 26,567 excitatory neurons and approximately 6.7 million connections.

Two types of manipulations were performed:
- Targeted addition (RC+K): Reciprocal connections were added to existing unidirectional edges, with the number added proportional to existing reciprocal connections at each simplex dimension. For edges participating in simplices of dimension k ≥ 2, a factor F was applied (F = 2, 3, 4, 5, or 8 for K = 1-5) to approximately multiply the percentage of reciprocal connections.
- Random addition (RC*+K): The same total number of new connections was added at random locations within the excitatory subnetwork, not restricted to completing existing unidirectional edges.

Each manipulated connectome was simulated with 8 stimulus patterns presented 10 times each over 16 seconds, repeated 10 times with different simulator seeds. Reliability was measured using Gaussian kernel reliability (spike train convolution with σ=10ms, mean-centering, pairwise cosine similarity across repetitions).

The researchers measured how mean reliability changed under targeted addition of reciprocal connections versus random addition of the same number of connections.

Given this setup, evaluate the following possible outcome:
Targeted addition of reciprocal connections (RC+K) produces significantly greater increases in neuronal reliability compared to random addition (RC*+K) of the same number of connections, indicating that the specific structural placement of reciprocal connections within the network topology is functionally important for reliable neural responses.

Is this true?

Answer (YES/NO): YES